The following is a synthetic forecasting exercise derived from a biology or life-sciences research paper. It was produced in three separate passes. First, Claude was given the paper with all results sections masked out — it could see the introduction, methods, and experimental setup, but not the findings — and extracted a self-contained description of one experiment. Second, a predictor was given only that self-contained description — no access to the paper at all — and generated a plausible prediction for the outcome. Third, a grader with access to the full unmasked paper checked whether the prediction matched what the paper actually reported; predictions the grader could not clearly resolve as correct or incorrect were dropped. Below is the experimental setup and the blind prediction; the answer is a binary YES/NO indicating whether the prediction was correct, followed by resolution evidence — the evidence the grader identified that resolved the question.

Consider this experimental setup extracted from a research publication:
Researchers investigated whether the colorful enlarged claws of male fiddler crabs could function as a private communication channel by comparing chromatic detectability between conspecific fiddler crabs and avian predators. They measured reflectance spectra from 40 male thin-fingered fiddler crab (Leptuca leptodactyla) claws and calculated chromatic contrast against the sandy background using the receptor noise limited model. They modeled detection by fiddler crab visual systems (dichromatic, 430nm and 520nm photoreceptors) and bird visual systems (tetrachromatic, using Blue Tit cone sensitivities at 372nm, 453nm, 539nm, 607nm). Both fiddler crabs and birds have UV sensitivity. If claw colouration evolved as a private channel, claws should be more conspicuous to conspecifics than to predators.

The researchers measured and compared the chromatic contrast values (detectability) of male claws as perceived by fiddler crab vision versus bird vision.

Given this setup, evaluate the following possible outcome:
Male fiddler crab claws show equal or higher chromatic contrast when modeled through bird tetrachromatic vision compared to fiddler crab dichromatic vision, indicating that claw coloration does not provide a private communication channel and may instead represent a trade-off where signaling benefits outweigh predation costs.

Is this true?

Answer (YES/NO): YES